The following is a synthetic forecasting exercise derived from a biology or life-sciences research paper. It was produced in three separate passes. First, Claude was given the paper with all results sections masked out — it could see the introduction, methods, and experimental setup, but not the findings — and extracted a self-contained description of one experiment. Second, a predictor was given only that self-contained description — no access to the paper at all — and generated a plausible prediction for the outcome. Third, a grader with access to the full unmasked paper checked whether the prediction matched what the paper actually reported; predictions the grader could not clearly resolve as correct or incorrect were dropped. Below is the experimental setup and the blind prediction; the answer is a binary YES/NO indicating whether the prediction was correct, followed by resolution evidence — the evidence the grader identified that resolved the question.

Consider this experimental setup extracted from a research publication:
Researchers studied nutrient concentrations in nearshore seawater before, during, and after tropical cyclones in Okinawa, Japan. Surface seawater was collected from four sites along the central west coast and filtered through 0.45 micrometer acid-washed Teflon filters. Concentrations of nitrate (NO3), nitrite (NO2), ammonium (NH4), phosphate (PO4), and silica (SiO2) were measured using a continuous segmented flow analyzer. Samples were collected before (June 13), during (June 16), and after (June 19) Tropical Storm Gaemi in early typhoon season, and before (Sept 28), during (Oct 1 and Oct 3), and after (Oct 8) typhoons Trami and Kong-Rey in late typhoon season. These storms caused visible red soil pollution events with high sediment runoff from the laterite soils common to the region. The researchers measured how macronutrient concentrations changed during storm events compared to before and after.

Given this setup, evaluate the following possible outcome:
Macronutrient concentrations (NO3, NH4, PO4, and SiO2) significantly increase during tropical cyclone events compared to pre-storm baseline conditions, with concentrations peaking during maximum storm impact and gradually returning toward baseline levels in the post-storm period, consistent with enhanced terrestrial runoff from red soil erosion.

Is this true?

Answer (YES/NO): NO